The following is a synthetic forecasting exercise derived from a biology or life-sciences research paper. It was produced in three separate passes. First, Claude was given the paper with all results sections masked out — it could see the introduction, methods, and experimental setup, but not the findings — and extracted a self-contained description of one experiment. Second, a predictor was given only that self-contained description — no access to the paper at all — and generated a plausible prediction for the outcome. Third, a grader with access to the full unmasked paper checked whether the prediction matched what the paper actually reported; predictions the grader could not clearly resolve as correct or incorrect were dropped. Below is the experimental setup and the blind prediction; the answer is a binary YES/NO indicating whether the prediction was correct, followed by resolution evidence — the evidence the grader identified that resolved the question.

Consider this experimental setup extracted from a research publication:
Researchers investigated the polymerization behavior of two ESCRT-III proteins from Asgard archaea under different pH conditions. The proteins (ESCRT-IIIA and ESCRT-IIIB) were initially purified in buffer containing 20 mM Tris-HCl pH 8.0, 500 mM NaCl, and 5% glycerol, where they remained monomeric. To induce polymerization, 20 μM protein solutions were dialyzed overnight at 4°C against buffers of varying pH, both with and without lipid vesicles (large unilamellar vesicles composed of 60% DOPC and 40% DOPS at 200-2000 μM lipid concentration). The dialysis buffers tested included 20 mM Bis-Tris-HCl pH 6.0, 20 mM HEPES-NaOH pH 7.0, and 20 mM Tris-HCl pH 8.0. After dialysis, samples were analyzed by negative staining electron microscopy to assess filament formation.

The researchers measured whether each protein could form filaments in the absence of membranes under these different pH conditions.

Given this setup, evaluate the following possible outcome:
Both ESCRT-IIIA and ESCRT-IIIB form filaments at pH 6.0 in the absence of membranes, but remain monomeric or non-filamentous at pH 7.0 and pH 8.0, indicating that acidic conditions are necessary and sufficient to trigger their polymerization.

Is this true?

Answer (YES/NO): NO